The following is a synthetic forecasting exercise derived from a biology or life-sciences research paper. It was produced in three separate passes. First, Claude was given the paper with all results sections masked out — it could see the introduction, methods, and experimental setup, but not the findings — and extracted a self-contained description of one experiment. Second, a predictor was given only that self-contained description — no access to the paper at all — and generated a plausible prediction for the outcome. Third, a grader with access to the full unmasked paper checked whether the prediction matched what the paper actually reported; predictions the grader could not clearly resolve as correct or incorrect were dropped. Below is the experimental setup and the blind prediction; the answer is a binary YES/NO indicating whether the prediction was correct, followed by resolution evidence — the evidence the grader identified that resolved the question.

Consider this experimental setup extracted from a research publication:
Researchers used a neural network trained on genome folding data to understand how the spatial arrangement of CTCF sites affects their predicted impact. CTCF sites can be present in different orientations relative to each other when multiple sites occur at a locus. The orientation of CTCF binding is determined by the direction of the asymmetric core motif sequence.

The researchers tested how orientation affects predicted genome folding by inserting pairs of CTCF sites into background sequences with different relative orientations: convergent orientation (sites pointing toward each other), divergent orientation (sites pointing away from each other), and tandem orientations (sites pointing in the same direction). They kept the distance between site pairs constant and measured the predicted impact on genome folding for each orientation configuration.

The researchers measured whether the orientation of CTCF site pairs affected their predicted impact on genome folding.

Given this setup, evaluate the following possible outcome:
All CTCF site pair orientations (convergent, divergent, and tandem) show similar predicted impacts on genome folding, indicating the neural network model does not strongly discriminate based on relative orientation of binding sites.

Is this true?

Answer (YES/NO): NO